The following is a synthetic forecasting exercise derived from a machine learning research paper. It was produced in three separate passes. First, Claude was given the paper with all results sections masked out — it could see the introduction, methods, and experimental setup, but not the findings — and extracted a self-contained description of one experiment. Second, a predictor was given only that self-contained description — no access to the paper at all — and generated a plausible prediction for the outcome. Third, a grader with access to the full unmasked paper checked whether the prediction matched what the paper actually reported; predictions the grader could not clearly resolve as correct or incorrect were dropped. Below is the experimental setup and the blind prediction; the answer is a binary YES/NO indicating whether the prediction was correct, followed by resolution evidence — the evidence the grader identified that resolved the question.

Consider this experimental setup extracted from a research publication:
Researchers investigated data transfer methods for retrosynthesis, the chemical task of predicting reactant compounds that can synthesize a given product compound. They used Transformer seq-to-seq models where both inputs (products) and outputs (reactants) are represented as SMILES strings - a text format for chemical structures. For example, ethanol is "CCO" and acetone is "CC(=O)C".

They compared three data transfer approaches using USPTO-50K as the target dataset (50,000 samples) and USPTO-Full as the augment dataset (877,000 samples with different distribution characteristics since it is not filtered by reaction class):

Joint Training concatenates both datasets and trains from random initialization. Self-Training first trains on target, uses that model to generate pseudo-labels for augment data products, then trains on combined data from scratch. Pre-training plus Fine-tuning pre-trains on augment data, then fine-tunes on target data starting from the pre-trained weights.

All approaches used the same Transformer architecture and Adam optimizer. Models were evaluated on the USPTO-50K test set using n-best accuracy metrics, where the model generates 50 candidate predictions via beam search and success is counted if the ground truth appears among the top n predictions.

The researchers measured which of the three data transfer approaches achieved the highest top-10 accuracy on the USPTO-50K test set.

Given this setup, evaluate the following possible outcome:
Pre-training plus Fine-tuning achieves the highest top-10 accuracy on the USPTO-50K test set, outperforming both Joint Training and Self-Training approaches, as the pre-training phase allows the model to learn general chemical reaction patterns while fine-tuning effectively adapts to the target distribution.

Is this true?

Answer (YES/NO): YES